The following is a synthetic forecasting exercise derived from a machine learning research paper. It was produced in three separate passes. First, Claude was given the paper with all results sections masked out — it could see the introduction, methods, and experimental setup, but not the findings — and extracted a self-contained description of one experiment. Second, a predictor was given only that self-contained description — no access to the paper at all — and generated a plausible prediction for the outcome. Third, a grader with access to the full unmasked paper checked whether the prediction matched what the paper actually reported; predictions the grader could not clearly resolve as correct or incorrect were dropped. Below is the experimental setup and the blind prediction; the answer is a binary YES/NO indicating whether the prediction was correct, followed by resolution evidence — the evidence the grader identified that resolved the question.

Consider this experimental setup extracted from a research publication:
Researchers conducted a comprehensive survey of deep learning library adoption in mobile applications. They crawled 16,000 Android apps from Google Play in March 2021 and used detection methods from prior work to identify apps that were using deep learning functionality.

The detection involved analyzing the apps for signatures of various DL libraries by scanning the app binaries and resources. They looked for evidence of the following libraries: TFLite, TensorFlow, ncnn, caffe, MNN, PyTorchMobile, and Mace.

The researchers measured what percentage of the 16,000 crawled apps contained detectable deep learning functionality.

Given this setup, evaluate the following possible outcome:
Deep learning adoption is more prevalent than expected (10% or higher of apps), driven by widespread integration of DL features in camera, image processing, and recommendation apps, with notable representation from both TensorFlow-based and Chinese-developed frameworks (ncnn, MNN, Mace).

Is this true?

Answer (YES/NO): NO